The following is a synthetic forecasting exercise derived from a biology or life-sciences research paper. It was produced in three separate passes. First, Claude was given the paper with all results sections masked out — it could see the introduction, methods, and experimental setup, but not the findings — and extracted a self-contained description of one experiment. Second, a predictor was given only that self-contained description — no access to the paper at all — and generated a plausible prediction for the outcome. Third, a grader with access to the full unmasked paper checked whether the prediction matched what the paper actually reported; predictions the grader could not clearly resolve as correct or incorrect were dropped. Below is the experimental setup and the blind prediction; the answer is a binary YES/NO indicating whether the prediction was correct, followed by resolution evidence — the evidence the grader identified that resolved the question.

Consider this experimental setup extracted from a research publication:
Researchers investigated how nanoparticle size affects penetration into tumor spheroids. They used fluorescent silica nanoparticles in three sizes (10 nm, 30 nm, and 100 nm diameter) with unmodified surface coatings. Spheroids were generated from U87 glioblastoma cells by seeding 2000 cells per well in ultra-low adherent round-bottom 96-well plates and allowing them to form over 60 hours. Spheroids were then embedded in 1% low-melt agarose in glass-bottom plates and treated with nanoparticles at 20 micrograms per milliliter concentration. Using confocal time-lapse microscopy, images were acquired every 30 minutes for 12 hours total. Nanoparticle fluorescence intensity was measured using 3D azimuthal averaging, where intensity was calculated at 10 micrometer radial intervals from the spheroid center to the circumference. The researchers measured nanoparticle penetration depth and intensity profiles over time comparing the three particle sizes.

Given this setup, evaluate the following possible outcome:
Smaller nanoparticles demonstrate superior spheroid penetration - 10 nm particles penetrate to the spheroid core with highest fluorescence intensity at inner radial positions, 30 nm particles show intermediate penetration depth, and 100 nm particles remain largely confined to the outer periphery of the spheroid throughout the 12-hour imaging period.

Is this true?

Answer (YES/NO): NO